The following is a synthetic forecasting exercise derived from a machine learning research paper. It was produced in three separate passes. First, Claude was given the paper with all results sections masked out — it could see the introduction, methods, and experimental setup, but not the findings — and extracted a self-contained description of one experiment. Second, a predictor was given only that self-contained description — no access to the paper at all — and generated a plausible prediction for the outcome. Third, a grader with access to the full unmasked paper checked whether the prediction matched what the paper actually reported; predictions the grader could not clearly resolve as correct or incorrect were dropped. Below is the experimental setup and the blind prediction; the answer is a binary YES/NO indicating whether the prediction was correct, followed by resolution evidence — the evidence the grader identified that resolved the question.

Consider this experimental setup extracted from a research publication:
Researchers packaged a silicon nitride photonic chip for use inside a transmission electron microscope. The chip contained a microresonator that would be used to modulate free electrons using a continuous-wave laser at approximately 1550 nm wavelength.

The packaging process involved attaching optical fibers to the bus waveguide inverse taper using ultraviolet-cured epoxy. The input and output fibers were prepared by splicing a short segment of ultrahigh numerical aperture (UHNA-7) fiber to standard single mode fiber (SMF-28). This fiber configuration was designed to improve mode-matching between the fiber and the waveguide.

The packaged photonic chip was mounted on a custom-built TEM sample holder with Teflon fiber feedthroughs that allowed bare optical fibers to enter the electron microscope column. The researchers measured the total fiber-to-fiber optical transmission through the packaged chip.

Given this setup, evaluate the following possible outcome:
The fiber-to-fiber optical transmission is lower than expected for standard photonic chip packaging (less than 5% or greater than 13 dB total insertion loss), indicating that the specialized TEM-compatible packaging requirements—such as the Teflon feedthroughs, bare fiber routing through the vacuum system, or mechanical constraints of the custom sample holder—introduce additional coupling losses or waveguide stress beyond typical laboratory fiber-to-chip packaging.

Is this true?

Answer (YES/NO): NO